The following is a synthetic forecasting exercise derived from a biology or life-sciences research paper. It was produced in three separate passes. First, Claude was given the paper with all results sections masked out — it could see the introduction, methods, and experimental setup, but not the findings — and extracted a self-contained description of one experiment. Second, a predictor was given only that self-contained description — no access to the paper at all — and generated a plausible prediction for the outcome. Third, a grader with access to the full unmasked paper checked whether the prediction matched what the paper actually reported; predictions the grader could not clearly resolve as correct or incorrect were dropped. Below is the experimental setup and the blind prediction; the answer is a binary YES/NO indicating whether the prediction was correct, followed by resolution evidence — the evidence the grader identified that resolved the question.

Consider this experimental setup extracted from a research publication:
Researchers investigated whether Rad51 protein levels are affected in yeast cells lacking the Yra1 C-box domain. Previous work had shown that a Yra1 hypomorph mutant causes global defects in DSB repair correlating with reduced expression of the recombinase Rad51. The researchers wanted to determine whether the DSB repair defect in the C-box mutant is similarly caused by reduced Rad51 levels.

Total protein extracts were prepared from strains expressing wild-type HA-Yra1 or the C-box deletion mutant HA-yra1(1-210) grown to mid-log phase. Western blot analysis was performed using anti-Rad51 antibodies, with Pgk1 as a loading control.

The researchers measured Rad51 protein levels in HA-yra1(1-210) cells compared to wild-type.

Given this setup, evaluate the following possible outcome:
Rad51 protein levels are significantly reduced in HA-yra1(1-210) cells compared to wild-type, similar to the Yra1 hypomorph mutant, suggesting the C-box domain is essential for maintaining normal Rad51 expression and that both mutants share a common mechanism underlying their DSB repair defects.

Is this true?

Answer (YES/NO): NO